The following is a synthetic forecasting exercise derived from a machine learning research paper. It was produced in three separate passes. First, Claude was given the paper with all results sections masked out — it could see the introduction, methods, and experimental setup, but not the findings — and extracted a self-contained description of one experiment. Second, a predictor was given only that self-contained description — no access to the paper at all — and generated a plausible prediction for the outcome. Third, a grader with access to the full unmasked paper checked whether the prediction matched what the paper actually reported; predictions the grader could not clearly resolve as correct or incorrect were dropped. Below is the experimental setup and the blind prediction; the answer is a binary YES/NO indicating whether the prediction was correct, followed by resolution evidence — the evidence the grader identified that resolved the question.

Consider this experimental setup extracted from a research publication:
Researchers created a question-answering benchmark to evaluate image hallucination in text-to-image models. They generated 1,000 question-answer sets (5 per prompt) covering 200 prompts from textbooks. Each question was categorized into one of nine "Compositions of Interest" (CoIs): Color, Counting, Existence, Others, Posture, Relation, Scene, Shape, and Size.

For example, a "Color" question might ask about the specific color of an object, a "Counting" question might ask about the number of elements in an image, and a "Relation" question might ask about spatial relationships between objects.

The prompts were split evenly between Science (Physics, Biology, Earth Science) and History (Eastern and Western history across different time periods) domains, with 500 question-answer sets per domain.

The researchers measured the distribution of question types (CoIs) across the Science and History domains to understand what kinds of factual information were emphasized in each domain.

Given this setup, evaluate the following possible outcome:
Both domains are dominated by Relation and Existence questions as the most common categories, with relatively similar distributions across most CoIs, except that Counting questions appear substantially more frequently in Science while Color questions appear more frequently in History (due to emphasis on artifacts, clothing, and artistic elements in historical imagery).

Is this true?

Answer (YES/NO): NO